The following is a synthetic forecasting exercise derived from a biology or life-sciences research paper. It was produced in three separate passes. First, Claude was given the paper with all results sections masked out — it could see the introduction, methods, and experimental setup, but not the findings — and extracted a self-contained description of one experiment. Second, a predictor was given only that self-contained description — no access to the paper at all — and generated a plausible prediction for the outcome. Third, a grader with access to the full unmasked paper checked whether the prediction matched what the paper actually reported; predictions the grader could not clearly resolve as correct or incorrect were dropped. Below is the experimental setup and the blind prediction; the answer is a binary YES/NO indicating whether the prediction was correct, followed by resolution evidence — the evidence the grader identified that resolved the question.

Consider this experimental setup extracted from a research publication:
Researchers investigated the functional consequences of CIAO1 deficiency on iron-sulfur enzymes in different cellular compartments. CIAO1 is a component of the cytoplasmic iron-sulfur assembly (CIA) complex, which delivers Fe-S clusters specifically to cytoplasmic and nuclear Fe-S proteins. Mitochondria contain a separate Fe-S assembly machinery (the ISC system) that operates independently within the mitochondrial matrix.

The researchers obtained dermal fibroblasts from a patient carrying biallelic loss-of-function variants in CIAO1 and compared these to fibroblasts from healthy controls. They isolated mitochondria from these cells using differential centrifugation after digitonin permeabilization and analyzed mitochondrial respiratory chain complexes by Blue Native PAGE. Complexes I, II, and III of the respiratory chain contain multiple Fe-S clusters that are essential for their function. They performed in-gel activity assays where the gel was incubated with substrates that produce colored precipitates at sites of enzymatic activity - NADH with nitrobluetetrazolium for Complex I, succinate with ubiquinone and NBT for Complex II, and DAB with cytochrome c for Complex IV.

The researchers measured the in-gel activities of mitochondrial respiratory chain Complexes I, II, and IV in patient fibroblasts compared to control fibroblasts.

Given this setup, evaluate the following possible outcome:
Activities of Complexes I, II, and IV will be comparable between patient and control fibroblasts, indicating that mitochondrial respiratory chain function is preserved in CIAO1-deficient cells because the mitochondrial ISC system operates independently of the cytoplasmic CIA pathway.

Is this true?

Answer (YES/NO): YES